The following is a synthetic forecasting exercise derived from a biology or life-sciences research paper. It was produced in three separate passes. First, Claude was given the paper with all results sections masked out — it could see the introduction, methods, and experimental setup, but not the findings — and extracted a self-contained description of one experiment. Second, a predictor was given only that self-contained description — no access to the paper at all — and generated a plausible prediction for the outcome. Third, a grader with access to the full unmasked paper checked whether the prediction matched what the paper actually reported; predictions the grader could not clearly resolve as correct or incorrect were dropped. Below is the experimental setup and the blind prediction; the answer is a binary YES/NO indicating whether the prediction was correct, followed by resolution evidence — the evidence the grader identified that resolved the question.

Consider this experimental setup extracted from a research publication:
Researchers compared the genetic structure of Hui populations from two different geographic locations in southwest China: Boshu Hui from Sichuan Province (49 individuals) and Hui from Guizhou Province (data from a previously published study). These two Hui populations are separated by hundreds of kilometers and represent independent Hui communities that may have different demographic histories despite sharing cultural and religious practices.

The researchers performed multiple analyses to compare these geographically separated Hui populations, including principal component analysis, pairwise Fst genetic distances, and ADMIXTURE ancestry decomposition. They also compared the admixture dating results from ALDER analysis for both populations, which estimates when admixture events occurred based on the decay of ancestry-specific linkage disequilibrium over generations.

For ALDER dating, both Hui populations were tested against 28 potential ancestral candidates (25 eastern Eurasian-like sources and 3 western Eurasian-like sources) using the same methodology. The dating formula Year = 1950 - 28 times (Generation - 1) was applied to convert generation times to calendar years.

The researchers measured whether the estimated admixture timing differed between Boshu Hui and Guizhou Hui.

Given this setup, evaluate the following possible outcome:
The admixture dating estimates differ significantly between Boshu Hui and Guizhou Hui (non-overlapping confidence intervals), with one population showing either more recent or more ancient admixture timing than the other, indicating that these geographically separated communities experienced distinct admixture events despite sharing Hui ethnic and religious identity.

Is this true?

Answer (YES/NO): NO